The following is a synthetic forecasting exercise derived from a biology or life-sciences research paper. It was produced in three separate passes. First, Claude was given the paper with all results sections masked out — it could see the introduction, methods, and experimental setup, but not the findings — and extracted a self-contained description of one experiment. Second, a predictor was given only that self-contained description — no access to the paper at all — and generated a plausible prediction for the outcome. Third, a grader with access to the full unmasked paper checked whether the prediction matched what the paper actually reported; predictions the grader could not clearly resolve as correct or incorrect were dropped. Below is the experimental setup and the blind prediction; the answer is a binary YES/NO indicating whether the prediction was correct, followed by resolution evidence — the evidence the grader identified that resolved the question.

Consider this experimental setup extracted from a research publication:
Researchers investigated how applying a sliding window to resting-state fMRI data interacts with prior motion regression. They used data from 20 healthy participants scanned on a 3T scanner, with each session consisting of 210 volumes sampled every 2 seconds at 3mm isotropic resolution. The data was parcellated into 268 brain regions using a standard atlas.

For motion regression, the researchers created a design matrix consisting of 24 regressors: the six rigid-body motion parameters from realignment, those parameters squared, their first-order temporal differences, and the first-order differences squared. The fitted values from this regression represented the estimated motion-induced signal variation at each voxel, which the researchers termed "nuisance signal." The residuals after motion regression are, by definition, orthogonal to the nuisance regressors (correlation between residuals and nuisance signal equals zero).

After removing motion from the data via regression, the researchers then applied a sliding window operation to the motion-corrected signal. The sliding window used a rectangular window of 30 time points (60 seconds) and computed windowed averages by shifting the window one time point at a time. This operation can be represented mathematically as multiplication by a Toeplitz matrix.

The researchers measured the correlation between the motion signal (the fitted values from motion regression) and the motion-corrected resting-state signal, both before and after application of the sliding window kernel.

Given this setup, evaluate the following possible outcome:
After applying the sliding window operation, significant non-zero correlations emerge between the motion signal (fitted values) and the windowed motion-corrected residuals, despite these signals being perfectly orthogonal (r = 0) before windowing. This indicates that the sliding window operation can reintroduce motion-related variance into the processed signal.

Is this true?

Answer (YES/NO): YES